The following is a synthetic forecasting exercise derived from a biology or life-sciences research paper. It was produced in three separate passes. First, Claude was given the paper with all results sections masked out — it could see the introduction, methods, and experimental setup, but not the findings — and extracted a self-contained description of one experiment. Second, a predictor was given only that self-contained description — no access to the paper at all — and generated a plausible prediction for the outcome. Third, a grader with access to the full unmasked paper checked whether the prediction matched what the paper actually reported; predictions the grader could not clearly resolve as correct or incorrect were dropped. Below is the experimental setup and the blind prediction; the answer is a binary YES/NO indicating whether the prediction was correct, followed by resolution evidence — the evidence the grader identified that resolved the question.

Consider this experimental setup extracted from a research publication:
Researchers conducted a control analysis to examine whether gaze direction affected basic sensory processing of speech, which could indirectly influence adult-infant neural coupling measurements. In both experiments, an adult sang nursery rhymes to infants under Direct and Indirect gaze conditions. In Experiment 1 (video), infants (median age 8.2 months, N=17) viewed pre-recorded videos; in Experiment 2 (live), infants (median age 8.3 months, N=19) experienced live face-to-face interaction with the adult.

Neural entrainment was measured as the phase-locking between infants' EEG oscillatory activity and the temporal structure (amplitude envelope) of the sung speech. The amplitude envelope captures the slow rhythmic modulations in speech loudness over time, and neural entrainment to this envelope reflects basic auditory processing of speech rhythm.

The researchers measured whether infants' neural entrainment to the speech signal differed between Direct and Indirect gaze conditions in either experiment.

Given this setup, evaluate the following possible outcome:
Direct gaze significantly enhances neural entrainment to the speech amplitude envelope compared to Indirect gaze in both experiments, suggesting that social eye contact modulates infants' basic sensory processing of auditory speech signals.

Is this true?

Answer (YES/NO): NO